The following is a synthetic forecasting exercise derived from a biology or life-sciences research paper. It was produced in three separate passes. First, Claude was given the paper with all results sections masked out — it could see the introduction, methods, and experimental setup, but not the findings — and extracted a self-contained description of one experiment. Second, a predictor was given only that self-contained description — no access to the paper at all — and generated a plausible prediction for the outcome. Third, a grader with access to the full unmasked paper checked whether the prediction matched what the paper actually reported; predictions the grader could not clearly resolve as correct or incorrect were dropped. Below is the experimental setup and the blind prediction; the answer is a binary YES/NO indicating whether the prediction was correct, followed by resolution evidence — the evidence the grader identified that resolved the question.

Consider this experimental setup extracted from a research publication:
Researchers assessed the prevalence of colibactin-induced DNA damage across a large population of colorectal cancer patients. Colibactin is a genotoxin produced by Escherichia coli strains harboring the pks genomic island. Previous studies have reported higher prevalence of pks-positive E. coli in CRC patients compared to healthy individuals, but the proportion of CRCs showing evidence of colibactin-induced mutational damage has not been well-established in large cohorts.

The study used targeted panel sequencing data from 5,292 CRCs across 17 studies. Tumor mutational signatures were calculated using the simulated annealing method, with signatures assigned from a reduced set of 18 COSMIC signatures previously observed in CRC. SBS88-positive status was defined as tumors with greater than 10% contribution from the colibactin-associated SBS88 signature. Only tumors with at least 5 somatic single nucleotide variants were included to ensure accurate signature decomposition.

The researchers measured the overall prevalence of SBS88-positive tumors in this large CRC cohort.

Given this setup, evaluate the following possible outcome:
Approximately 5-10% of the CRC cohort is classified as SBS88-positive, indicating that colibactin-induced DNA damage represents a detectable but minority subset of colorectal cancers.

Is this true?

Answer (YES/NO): YES